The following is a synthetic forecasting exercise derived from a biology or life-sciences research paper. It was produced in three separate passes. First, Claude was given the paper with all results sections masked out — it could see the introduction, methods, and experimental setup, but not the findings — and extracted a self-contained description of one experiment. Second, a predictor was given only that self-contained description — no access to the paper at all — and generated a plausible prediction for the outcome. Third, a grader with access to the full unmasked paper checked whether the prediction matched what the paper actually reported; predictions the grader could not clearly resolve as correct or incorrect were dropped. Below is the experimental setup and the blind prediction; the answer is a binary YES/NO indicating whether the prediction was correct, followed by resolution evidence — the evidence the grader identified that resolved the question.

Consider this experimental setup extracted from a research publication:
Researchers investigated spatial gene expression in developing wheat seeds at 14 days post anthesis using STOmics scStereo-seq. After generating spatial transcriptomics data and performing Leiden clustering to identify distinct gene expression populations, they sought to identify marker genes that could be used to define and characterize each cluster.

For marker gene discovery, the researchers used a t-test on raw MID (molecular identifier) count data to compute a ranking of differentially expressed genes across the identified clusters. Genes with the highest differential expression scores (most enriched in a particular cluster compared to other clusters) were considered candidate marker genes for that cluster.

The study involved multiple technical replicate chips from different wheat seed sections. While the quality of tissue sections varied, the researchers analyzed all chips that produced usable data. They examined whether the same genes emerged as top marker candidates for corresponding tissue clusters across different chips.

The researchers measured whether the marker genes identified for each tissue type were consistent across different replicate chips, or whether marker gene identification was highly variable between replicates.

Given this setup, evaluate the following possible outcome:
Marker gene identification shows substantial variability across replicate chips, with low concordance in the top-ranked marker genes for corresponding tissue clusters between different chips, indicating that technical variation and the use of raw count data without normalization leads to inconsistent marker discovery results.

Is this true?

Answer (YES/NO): NO